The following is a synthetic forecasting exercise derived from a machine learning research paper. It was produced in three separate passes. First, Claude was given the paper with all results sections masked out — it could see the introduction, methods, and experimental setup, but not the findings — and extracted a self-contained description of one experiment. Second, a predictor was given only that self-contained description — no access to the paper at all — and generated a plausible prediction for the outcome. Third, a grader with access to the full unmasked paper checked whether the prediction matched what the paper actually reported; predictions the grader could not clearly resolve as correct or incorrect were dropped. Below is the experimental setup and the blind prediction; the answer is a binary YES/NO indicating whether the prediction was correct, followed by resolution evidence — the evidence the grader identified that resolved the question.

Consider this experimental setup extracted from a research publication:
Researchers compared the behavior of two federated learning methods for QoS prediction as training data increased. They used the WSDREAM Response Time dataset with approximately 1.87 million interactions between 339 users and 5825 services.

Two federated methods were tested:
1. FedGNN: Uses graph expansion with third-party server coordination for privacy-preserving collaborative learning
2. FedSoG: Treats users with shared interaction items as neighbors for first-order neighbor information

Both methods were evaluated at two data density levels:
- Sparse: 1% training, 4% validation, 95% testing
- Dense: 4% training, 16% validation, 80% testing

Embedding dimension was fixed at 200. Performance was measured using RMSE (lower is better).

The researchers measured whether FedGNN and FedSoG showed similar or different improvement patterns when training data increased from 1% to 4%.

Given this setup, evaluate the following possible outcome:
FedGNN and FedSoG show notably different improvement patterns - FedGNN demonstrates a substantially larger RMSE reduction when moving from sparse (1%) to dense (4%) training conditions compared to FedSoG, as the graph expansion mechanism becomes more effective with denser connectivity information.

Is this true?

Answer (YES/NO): YES